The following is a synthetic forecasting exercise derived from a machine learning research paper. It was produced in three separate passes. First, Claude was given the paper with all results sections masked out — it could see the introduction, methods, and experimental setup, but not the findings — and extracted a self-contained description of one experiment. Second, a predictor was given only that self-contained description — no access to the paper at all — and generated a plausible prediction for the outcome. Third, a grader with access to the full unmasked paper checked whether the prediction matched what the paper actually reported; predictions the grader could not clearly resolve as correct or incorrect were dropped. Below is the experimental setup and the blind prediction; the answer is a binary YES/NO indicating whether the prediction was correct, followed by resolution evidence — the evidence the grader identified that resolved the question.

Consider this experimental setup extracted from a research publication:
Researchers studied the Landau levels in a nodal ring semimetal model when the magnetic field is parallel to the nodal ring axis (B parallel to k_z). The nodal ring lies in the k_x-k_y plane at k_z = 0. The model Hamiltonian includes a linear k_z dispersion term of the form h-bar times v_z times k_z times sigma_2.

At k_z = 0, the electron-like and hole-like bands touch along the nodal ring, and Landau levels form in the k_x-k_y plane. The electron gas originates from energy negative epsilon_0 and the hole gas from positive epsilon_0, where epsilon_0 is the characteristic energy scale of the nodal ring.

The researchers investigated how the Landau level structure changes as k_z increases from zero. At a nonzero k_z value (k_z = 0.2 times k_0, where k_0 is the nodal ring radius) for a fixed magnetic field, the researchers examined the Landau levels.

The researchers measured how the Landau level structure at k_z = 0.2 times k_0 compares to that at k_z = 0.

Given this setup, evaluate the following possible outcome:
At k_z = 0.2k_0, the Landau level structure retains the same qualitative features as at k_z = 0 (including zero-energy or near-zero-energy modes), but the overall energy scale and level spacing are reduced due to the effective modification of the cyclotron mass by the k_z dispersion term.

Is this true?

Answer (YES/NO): NO